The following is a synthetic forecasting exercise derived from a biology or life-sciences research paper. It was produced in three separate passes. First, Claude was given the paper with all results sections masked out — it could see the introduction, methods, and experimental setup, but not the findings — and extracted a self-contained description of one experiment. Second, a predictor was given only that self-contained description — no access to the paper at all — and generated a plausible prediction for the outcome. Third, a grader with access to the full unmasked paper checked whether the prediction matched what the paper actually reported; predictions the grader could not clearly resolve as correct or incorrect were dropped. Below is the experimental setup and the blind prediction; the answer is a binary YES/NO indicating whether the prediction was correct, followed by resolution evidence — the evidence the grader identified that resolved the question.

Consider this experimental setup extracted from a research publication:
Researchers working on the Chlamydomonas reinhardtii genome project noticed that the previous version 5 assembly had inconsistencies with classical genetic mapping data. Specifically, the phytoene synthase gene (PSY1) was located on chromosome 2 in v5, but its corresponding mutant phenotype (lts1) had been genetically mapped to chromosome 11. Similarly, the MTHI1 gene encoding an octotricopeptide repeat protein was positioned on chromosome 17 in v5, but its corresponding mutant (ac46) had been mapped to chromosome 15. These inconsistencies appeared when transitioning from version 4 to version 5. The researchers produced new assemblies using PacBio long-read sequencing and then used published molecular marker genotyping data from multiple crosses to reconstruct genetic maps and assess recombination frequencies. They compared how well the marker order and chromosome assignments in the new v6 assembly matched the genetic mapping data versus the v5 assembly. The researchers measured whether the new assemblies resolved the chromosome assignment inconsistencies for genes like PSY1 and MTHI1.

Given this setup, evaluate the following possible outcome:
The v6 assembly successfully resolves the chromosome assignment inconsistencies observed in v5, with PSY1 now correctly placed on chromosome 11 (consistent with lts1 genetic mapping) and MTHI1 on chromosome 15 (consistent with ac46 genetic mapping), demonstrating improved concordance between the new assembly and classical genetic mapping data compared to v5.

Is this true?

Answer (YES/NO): YES